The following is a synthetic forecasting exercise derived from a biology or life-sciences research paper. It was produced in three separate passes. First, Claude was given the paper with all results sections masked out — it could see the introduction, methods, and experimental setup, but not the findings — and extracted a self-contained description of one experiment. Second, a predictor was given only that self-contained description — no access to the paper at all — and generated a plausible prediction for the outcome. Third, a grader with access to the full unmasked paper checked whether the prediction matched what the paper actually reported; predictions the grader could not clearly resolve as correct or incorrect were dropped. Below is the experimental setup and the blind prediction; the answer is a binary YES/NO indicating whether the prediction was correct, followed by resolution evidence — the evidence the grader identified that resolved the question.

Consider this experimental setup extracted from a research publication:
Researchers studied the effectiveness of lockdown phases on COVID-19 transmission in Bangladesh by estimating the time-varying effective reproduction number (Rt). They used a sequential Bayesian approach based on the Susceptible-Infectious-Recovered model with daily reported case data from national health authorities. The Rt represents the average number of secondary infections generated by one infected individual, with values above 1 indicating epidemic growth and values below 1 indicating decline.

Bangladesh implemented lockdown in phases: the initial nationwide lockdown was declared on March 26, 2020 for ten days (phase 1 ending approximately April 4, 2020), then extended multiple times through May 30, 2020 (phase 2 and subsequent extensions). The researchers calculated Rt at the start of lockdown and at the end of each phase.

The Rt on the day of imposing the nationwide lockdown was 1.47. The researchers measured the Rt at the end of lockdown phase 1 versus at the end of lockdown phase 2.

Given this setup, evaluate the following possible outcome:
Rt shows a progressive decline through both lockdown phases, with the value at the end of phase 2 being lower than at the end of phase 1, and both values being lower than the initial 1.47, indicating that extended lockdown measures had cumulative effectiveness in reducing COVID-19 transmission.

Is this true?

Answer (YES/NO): NO